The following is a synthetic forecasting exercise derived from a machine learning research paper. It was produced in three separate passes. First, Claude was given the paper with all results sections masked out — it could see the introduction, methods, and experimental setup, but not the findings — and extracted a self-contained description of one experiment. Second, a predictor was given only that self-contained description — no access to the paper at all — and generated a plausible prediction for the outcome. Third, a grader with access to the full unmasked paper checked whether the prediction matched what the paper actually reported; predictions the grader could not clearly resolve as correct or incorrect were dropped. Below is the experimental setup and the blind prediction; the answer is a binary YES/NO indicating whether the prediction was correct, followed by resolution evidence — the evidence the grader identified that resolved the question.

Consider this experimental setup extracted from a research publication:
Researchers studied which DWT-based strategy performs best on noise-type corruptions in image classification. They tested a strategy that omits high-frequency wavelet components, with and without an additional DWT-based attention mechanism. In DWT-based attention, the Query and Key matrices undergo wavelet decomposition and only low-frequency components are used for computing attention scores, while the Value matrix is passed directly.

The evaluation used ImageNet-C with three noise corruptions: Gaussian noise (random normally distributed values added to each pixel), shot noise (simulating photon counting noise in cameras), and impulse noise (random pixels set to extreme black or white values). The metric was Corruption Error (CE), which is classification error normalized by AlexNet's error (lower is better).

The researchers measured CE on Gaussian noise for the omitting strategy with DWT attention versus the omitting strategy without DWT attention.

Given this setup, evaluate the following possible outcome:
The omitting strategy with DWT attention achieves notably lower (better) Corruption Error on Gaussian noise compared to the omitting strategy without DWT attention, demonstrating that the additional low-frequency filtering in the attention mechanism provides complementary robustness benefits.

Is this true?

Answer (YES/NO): NO